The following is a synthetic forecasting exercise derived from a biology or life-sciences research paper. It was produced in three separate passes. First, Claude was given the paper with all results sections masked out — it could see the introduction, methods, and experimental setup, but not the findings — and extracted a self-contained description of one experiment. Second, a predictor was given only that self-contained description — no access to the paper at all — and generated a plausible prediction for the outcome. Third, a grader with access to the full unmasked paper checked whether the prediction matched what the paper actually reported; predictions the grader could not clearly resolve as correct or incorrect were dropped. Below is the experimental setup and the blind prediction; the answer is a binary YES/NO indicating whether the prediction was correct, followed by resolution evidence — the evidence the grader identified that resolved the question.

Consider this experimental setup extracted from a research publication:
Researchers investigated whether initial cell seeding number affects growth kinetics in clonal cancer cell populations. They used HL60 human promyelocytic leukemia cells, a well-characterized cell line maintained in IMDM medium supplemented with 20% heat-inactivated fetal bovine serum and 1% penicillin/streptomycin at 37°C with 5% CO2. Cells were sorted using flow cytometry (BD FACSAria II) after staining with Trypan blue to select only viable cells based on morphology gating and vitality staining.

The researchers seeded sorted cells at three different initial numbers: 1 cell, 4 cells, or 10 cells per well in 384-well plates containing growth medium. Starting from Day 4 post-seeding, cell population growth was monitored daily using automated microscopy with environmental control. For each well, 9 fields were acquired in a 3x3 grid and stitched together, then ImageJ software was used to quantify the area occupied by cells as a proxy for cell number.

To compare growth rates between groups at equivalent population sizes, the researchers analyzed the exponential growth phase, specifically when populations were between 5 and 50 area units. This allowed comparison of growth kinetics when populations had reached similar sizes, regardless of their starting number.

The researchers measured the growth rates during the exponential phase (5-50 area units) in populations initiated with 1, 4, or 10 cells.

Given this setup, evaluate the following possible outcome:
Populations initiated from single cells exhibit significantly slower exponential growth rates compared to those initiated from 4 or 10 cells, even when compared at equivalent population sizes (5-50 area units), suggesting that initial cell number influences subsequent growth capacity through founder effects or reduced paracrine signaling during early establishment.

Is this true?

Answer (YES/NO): NO